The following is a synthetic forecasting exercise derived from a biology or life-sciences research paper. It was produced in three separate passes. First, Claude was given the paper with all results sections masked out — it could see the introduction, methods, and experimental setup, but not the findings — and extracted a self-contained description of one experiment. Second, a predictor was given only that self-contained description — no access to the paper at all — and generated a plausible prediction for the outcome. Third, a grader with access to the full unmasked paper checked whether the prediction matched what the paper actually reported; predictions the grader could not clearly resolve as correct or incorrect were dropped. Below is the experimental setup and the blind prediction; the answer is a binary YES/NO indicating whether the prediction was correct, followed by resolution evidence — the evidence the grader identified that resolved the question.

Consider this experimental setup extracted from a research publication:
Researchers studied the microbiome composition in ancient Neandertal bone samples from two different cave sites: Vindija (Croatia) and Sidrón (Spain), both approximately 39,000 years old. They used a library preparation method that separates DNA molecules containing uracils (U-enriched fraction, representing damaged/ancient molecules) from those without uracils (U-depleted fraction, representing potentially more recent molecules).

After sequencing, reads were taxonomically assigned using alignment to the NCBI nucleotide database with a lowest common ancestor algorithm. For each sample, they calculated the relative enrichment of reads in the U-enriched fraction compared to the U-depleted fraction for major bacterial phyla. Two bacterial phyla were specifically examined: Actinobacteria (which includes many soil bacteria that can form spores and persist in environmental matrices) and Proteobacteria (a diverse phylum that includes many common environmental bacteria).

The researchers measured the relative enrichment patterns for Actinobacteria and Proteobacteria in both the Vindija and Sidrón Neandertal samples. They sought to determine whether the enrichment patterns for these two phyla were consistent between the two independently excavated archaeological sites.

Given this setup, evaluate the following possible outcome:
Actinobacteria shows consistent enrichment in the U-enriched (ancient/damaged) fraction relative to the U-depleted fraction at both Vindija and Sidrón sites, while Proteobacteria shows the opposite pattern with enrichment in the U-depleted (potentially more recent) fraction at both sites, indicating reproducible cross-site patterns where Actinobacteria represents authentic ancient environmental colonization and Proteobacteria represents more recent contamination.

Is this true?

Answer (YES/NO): NO